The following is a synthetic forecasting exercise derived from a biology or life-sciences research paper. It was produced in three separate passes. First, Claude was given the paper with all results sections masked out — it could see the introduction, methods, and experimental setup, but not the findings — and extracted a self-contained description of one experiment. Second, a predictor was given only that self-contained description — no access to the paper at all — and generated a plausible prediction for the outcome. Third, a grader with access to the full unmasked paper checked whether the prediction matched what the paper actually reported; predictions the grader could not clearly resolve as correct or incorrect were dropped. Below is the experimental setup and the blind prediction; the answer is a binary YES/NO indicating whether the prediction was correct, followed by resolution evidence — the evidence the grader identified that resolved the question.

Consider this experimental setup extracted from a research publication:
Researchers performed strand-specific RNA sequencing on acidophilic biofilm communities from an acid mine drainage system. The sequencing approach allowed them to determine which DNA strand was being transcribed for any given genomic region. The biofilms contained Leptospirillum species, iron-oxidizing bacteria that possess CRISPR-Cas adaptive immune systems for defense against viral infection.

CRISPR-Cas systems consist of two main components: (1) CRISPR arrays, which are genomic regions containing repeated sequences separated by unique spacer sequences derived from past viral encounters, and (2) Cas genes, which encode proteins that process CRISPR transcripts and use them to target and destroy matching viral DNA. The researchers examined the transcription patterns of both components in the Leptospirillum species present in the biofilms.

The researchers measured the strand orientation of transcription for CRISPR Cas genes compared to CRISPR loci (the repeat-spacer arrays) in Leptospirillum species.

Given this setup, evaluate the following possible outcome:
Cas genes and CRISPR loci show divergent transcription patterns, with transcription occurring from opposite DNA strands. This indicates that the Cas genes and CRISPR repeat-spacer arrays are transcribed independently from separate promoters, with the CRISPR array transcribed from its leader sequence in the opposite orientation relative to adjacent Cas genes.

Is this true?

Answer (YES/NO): YES